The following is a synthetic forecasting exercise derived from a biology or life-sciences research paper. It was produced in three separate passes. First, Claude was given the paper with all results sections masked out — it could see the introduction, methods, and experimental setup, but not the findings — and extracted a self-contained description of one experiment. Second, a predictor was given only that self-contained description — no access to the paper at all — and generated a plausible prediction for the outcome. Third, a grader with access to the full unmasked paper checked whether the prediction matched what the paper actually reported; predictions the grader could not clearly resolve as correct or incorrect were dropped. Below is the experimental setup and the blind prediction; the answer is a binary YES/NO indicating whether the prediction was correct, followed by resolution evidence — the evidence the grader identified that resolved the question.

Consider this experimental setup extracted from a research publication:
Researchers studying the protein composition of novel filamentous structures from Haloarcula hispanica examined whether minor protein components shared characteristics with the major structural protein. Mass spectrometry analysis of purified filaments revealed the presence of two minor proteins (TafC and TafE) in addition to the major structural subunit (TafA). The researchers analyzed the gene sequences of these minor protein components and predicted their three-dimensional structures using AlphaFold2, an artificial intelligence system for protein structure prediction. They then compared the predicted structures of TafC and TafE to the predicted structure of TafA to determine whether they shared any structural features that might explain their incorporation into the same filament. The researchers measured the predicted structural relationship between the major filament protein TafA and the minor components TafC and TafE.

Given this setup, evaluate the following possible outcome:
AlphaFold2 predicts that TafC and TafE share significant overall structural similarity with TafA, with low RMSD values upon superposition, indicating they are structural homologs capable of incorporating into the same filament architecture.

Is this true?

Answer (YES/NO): NO